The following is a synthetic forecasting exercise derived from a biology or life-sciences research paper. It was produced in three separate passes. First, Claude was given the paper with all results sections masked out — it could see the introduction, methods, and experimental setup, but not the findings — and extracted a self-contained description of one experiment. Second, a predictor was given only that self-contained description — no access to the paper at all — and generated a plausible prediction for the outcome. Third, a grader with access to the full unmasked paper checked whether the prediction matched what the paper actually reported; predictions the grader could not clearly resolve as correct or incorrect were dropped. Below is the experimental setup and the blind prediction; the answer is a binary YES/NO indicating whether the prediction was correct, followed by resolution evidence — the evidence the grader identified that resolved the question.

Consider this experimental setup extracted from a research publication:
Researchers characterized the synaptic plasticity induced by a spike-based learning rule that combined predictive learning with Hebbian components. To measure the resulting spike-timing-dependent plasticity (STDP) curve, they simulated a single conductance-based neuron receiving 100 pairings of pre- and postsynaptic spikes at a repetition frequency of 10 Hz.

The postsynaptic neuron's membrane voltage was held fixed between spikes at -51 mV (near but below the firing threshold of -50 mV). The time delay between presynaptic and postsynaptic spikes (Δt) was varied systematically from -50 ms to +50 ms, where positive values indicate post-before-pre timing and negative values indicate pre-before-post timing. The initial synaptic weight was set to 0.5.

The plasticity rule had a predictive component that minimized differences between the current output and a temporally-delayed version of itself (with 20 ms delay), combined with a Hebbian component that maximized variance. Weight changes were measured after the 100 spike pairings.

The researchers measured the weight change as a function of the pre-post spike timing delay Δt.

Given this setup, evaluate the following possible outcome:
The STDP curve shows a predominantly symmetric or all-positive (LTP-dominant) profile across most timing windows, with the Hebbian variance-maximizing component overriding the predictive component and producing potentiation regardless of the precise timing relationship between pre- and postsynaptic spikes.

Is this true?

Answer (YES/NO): NO